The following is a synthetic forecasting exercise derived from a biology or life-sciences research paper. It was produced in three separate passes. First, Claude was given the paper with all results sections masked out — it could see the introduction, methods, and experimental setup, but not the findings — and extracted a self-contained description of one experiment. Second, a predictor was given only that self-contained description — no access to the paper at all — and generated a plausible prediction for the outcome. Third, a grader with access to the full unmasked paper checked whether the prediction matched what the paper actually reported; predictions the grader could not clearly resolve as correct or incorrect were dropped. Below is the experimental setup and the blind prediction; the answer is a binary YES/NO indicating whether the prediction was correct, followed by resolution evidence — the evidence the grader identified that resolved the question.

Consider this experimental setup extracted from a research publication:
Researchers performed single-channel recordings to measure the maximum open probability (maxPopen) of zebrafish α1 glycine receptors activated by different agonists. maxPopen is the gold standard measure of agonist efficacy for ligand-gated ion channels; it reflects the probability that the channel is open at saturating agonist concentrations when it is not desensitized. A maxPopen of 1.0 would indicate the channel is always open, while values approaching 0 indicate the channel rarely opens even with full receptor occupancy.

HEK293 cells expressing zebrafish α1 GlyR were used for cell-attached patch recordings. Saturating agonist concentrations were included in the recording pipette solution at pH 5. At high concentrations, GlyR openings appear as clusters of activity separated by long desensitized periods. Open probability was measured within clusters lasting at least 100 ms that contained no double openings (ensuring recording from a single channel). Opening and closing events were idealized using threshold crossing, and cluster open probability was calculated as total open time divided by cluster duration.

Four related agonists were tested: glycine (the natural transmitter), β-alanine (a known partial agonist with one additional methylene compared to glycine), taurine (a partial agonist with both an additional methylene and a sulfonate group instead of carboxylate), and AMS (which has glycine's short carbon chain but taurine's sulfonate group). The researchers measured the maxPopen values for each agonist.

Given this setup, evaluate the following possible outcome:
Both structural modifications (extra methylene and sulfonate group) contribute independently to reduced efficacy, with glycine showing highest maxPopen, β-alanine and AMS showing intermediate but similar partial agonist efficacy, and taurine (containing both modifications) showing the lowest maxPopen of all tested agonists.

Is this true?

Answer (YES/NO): NO